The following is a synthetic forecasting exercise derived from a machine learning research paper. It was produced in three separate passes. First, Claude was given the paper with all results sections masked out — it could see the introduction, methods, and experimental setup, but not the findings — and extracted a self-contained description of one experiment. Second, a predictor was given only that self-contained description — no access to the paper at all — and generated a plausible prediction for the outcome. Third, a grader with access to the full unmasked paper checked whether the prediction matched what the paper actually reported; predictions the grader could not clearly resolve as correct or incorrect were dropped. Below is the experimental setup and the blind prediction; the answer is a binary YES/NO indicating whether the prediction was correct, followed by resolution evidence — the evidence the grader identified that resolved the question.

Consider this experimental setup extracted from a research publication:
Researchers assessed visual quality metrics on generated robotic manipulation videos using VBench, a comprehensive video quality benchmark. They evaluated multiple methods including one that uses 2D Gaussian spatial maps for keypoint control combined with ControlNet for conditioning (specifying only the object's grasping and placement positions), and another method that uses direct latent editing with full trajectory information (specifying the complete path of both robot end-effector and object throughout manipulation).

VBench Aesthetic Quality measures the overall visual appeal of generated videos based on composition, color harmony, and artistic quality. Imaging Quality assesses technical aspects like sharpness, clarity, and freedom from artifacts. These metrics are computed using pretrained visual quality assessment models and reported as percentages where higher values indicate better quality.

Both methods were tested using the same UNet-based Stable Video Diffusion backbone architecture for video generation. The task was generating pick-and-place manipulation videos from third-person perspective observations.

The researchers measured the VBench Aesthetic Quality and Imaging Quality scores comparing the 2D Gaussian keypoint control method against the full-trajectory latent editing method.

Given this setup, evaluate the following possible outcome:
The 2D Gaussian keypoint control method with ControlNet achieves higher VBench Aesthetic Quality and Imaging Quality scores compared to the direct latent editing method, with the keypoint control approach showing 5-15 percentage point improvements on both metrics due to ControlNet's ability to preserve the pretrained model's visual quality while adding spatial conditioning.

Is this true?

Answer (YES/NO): NO